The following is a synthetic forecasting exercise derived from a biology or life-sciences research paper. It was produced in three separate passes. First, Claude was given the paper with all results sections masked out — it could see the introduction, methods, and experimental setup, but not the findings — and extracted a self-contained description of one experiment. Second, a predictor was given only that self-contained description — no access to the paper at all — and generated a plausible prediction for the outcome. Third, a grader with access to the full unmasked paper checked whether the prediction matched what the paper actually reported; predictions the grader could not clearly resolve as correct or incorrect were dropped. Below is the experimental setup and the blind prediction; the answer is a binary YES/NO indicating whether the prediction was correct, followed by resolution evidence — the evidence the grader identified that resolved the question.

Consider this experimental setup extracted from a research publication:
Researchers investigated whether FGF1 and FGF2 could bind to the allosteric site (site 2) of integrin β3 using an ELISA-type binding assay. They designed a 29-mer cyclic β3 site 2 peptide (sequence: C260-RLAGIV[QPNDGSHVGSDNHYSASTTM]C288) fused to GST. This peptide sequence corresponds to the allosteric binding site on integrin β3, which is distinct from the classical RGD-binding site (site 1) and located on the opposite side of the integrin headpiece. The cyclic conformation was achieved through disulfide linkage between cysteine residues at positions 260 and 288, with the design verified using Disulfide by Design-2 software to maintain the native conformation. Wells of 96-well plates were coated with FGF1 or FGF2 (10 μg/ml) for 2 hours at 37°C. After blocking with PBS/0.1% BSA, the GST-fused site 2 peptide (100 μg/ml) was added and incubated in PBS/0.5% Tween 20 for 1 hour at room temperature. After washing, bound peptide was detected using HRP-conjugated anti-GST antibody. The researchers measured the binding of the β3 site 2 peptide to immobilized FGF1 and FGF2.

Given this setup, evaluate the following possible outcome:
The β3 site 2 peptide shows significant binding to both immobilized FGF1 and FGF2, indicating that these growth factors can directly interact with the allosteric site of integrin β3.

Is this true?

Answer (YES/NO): YES